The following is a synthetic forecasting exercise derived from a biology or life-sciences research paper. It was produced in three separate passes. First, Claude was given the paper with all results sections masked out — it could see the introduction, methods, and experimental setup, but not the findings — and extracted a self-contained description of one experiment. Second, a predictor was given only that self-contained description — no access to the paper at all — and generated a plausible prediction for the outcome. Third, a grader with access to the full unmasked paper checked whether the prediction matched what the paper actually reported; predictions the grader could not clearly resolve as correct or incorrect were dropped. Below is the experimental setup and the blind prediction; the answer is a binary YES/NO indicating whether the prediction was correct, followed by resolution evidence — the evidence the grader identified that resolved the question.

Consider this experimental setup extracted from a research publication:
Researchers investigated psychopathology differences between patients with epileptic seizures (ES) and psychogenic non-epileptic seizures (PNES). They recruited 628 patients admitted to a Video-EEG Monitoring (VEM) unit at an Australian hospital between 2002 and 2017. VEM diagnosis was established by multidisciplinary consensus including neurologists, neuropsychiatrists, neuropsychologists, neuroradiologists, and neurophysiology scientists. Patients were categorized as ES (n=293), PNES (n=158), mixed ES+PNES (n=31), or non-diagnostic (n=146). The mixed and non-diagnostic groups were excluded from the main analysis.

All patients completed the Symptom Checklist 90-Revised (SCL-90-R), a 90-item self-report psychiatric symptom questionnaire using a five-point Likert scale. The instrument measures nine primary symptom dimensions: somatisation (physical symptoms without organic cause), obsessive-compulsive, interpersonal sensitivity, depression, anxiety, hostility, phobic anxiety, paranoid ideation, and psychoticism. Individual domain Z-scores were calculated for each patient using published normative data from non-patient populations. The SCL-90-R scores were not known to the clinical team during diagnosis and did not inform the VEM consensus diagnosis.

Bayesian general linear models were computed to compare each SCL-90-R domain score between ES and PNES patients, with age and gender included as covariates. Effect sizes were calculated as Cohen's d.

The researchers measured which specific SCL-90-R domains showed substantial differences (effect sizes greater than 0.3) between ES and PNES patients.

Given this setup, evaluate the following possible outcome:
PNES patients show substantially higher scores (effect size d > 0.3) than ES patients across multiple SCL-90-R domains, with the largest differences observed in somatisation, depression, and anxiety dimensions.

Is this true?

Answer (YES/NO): NO